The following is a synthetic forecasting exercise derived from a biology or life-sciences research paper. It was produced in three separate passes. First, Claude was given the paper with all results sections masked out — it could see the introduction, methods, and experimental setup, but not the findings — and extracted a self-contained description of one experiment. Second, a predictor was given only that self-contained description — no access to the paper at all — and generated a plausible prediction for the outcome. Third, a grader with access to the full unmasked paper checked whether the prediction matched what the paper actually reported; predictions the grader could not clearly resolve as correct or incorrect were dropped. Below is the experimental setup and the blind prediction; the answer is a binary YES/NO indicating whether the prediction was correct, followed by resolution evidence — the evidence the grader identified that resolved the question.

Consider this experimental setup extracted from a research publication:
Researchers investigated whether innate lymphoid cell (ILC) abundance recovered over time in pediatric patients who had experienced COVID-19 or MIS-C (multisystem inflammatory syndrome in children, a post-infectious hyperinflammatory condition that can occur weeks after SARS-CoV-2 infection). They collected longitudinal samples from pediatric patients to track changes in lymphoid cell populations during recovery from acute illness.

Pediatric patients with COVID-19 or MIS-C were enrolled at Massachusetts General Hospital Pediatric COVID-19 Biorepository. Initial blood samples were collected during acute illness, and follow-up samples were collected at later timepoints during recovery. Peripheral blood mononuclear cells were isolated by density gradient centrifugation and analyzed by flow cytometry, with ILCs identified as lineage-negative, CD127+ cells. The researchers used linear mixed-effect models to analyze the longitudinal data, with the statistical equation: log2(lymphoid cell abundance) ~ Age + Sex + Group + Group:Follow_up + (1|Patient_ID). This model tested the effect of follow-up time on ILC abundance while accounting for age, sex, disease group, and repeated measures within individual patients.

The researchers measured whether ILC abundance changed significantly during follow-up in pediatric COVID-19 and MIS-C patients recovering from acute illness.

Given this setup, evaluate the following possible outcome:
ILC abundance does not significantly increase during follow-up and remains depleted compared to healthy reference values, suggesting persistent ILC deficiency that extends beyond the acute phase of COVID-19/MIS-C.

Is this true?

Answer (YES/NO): NO